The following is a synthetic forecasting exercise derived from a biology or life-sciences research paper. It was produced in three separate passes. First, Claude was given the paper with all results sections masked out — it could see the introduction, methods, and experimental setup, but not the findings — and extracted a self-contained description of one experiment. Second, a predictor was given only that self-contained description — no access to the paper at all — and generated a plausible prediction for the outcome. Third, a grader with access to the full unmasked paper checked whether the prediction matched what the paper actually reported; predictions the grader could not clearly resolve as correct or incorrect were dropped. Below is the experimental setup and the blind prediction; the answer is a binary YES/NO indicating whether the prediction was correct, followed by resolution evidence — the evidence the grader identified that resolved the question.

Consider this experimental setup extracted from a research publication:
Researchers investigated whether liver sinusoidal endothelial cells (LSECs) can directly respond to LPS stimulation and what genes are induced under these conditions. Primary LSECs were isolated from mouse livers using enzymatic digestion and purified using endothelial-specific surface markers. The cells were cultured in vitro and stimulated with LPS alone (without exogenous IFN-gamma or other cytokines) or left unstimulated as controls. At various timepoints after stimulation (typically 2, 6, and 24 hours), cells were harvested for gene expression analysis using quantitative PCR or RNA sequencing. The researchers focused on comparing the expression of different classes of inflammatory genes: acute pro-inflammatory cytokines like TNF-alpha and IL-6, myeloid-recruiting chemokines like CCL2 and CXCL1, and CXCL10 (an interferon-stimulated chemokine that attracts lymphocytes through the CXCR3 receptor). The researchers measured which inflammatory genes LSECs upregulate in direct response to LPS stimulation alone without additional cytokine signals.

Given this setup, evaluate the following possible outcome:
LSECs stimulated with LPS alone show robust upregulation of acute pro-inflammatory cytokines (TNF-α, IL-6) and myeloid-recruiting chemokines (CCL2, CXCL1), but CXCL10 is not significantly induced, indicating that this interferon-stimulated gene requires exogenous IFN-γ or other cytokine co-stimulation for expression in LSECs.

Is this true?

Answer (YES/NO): NO